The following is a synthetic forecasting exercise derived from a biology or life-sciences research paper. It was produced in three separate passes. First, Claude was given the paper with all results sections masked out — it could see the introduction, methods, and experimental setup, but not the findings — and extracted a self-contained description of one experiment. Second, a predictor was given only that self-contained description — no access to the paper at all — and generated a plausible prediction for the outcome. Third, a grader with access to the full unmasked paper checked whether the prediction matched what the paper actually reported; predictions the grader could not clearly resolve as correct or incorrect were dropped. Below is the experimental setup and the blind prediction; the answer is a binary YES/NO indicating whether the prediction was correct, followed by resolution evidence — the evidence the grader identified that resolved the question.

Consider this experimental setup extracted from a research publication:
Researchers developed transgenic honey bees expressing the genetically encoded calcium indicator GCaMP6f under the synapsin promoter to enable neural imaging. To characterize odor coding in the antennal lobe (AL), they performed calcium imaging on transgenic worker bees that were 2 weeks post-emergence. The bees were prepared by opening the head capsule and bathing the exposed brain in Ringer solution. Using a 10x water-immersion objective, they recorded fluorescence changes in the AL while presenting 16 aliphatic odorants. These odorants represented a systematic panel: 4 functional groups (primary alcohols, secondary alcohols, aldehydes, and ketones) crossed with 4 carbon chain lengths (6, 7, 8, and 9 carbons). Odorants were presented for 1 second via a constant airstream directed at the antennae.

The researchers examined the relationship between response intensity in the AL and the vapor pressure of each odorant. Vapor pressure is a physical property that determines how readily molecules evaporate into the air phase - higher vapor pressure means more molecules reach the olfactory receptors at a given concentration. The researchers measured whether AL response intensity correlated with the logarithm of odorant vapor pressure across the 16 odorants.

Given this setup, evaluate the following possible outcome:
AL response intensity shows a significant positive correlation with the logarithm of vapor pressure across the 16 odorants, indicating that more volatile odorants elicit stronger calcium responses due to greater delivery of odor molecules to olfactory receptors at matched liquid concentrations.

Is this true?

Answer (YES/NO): YES